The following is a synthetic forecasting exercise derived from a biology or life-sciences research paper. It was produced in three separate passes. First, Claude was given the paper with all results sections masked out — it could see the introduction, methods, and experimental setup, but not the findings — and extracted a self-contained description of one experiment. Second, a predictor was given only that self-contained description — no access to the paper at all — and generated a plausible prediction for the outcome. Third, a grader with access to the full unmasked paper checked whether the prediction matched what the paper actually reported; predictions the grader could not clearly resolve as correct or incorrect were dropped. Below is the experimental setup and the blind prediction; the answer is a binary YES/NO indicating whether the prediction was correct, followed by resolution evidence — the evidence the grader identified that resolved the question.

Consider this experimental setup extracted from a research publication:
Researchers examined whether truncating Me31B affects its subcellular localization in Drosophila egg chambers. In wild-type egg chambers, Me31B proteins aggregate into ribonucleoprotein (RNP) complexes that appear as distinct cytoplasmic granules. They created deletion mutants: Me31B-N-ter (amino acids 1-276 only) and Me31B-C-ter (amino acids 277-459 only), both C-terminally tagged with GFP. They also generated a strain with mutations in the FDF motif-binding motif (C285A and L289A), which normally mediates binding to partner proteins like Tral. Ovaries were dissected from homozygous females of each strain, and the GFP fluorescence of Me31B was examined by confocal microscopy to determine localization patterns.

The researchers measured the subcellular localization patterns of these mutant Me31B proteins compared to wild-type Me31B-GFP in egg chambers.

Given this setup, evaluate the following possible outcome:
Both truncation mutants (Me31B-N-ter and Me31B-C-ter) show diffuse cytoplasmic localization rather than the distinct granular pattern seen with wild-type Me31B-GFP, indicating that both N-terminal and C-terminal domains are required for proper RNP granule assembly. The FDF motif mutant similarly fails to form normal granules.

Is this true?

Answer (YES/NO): NO